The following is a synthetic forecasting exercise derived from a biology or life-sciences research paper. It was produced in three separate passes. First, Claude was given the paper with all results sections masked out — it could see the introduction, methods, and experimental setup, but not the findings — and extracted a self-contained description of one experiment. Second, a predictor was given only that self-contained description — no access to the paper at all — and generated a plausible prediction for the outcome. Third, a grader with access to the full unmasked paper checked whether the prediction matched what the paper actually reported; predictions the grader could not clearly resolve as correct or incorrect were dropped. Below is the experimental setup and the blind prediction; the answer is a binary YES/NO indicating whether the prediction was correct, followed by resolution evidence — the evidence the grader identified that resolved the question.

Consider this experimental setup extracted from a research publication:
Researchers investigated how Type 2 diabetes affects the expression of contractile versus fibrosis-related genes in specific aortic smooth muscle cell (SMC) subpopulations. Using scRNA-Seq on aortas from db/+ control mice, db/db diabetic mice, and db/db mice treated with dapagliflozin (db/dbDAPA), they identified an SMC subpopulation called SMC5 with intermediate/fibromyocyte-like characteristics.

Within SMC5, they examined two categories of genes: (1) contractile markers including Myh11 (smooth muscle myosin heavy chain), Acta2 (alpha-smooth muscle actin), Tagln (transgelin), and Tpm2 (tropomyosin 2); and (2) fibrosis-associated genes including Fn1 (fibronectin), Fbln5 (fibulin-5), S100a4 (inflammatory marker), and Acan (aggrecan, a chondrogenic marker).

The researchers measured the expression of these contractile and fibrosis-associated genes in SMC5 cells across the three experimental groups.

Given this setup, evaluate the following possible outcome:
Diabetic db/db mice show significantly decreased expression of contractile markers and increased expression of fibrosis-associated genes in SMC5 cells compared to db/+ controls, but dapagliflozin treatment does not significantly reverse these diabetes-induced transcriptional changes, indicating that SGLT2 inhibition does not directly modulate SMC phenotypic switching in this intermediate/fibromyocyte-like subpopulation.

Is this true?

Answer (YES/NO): NO